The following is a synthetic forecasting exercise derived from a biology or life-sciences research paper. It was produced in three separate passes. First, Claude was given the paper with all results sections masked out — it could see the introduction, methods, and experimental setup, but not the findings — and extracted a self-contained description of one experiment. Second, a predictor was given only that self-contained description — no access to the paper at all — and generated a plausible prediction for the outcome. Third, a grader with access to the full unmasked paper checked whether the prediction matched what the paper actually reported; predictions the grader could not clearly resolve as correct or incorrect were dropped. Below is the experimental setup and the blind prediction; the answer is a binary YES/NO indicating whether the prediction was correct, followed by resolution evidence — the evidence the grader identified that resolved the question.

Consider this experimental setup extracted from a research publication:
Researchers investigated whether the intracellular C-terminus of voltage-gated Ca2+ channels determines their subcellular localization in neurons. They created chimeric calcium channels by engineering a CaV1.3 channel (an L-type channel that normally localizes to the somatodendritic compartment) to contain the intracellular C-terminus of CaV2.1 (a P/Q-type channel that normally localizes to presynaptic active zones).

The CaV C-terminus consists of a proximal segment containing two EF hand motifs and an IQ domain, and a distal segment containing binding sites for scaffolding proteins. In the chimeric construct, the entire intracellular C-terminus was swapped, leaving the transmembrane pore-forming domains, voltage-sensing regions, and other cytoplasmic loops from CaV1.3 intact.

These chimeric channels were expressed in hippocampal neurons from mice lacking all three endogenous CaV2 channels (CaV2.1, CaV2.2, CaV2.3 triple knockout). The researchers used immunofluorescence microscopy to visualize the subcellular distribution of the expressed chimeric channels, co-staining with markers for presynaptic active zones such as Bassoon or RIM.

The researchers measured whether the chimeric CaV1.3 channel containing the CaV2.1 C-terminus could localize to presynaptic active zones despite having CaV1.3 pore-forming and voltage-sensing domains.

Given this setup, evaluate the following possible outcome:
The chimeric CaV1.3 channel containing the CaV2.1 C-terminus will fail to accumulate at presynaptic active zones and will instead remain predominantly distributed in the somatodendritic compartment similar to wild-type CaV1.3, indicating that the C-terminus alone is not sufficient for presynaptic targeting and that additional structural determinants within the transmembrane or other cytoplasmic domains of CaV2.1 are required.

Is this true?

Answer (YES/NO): NO